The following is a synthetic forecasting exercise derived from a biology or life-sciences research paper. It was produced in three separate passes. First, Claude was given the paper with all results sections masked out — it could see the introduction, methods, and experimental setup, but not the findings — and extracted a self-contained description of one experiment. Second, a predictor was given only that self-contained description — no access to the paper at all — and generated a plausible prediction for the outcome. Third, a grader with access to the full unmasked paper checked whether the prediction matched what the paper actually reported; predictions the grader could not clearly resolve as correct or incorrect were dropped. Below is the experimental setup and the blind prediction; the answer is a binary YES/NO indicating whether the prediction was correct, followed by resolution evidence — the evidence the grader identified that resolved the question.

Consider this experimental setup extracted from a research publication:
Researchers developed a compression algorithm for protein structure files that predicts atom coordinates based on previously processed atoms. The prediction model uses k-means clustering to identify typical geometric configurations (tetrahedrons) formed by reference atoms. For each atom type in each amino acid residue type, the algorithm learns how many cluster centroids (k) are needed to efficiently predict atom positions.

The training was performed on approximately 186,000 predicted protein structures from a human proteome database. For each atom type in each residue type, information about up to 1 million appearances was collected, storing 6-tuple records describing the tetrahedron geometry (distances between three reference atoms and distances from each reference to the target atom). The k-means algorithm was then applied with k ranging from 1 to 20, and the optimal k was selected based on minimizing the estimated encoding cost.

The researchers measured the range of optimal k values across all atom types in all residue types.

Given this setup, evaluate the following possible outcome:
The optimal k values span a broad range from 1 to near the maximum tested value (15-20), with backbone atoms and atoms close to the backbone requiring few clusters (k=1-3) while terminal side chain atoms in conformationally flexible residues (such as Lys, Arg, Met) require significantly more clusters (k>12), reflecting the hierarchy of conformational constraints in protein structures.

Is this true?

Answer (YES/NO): NO